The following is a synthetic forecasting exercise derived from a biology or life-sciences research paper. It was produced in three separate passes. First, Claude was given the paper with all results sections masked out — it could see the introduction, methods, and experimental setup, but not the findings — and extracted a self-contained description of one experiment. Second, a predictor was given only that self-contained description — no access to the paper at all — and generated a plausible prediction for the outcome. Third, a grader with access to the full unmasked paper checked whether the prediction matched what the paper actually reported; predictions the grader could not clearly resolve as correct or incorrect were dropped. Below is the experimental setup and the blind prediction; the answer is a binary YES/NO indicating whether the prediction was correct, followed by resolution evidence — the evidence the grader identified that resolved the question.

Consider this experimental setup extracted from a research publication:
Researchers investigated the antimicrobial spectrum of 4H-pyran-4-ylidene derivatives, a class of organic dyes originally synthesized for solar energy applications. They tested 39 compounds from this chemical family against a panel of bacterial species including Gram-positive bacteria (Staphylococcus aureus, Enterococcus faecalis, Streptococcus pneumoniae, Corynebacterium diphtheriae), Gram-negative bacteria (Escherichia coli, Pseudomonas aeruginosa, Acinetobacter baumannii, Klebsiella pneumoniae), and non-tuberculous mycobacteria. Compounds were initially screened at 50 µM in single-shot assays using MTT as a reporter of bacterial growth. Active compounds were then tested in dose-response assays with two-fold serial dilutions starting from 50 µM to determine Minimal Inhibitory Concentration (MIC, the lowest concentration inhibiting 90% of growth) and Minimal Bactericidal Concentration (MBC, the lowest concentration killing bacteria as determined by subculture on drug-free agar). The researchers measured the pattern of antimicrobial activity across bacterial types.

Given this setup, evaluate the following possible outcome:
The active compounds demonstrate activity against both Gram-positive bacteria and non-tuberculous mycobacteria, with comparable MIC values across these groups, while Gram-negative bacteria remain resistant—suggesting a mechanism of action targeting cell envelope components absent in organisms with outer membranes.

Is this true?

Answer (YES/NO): NO